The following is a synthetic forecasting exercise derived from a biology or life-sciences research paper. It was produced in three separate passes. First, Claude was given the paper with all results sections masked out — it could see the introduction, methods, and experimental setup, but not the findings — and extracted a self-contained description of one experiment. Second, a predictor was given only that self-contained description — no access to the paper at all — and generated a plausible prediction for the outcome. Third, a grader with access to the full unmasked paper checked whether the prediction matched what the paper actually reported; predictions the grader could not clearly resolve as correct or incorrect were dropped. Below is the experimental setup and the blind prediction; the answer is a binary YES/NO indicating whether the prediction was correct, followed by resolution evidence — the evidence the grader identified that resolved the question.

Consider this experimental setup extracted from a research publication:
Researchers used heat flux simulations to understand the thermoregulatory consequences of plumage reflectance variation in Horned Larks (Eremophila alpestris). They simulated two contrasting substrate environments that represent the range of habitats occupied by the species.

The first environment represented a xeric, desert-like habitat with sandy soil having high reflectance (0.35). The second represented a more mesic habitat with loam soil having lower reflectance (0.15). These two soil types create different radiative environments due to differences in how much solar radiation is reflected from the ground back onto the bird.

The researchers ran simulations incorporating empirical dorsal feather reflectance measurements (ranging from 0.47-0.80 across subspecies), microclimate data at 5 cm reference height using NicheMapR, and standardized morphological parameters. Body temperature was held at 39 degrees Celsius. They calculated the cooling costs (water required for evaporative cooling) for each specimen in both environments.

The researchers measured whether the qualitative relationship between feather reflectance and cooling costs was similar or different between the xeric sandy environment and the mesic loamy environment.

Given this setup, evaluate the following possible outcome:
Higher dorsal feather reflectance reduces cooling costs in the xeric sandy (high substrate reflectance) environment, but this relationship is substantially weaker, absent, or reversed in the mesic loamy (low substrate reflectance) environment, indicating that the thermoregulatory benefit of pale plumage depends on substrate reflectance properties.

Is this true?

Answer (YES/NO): NO